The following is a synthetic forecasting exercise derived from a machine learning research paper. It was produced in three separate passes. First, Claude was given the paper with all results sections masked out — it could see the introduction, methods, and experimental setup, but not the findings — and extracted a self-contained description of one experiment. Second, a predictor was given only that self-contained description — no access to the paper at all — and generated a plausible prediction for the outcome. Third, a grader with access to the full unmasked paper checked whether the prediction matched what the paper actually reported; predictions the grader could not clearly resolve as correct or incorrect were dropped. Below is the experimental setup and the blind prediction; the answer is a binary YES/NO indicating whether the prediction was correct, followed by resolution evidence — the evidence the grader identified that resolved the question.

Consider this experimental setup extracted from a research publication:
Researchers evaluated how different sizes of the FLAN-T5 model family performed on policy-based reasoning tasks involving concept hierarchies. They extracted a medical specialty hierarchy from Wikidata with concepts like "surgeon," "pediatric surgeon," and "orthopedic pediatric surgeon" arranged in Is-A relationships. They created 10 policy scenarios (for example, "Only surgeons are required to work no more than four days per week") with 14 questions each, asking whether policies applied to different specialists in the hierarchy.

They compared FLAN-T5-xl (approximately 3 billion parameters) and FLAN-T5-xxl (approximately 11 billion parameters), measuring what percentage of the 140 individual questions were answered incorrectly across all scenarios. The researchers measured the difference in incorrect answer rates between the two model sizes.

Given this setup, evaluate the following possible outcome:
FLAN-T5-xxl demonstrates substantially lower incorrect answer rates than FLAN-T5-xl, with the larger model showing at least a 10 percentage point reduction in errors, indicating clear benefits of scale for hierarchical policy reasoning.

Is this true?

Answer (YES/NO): YES